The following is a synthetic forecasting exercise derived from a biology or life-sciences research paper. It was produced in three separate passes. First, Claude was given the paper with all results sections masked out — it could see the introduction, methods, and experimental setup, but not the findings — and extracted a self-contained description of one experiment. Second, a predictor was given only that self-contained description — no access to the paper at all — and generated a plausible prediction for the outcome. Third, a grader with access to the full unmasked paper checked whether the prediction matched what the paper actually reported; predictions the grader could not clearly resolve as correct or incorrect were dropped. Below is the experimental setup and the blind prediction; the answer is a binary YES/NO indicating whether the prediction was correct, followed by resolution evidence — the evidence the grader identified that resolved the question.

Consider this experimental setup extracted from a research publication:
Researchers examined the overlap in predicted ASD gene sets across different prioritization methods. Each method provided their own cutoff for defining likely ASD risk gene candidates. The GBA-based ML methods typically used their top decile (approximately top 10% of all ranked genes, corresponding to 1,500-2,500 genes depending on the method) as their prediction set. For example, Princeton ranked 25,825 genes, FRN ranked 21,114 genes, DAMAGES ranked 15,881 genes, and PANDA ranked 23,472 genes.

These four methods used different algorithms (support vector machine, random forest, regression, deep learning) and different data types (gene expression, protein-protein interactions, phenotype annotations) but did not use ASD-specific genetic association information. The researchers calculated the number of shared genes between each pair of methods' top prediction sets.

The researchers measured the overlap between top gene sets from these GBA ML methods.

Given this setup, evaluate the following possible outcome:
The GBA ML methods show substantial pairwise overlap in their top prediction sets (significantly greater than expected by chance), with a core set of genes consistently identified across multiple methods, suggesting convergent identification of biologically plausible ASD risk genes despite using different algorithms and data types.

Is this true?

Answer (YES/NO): NO